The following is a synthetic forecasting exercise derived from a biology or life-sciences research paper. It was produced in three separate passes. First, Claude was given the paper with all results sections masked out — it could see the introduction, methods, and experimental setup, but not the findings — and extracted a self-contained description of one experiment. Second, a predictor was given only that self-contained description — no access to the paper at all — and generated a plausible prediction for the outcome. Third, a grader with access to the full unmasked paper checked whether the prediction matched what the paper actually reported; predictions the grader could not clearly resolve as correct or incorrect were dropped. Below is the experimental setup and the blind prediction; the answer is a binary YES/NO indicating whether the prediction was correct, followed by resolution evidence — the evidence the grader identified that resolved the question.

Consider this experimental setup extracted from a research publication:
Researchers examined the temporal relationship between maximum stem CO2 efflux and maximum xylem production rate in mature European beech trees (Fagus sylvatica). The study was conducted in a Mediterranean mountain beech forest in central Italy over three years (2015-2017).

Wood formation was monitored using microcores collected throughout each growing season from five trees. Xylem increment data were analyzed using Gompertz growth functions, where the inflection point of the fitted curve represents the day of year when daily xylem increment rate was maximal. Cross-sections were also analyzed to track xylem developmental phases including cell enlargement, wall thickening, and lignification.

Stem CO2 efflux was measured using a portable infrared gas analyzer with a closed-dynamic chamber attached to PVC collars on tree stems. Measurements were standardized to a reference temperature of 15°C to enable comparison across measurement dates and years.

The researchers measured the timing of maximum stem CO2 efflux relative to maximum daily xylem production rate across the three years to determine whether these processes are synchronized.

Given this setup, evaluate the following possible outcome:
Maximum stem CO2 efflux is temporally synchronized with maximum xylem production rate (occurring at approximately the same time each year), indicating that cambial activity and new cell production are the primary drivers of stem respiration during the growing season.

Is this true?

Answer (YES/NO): NO